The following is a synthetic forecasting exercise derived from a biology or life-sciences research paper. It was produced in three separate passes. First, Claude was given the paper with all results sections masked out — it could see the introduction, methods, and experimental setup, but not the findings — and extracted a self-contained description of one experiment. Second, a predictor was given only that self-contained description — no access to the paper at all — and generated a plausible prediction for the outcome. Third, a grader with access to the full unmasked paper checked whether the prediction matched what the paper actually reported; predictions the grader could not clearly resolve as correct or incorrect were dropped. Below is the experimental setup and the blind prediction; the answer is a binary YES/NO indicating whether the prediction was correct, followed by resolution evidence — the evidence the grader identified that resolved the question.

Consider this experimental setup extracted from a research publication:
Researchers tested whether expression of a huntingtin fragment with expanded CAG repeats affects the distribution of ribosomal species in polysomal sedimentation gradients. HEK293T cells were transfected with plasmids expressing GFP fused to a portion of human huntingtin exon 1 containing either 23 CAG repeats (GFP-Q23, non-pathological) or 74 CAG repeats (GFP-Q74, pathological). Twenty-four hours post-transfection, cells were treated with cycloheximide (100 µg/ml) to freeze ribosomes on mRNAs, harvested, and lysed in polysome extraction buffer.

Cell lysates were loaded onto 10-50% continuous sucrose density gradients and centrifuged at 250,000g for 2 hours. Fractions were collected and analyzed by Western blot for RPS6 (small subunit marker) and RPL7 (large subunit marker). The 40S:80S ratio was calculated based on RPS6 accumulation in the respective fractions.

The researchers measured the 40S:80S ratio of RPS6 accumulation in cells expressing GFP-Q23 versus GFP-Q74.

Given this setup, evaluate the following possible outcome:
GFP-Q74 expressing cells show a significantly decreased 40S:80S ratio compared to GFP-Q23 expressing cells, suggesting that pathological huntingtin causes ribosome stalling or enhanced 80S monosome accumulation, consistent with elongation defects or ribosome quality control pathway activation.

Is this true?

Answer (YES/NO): NO